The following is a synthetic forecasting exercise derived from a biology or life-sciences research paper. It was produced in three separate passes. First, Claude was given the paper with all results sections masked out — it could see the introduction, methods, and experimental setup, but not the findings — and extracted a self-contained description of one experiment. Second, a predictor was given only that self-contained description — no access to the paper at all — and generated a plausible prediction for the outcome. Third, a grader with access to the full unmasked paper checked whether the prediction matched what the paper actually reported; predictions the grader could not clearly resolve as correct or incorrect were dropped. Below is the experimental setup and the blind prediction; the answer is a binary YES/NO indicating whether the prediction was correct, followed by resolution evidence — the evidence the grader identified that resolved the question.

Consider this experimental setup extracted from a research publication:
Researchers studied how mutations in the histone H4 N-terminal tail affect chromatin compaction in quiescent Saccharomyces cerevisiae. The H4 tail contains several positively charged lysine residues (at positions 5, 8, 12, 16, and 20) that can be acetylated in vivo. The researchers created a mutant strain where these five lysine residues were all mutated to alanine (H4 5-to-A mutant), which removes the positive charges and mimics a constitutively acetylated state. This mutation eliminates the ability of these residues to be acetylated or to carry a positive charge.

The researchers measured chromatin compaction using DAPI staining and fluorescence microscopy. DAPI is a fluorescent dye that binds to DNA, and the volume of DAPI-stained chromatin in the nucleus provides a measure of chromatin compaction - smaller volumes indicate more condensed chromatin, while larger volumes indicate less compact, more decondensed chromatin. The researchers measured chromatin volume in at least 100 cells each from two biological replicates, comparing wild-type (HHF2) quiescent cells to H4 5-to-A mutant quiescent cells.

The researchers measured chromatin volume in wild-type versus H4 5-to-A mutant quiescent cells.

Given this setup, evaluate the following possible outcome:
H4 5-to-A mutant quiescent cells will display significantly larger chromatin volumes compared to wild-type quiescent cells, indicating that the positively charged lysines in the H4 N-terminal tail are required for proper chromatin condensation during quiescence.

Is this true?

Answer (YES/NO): YES